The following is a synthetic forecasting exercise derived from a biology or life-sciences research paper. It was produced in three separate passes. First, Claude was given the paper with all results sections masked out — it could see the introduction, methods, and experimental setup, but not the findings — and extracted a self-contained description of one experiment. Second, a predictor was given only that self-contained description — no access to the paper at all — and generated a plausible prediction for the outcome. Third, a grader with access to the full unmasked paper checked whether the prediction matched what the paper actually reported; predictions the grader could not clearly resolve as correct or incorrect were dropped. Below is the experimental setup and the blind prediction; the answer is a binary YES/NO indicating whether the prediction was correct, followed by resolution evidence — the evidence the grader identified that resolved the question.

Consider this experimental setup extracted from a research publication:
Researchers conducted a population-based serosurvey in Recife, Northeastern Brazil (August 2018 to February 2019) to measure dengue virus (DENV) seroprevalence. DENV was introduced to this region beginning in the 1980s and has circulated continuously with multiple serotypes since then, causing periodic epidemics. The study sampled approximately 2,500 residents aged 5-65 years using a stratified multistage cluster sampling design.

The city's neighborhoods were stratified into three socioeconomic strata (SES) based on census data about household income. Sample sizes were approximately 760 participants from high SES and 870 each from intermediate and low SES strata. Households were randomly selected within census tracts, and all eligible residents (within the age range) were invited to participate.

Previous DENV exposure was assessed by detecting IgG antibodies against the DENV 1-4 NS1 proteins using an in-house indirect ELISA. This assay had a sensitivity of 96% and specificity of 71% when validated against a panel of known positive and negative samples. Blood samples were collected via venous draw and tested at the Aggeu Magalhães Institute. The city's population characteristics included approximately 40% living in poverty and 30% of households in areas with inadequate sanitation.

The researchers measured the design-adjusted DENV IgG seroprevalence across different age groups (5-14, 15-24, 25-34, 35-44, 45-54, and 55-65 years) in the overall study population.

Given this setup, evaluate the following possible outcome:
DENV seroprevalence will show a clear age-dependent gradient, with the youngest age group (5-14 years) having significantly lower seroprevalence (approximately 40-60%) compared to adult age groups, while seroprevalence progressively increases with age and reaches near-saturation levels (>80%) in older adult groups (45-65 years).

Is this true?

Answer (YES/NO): YES